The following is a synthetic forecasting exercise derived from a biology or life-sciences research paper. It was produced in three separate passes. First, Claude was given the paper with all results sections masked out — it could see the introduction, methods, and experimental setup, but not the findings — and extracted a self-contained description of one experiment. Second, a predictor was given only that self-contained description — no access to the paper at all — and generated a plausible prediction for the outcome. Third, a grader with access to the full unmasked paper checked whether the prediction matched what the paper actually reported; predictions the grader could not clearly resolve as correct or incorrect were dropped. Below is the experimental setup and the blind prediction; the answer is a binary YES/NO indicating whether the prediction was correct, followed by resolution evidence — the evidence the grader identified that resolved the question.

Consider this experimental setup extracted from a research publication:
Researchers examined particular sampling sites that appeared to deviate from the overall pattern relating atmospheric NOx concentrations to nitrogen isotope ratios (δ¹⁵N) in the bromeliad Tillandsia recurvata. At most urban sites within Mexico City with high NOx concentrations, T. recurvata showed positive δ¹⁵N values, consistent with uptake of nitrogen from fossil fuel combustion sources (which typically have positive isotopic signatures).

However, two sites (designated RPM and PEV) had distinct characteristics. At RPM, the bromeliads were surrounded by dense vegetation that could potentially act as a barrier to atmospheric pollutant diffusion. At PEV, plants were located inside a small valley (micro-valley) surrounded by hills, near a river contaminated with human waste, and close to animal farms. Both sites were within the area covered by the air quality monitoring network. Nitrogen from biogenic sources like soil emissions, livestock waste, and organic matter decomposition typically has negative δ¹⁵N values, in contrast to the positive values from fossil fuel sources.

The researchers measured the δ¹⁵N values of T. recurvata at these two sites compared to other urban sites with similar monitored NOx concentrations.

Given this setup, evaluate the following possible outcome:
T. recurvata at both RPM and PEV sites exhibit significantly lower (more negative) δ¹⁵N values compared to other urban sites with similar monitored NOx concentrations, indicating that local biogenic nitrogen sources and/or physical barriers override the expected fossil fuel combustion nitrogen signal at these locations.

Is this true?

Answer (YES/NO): YES